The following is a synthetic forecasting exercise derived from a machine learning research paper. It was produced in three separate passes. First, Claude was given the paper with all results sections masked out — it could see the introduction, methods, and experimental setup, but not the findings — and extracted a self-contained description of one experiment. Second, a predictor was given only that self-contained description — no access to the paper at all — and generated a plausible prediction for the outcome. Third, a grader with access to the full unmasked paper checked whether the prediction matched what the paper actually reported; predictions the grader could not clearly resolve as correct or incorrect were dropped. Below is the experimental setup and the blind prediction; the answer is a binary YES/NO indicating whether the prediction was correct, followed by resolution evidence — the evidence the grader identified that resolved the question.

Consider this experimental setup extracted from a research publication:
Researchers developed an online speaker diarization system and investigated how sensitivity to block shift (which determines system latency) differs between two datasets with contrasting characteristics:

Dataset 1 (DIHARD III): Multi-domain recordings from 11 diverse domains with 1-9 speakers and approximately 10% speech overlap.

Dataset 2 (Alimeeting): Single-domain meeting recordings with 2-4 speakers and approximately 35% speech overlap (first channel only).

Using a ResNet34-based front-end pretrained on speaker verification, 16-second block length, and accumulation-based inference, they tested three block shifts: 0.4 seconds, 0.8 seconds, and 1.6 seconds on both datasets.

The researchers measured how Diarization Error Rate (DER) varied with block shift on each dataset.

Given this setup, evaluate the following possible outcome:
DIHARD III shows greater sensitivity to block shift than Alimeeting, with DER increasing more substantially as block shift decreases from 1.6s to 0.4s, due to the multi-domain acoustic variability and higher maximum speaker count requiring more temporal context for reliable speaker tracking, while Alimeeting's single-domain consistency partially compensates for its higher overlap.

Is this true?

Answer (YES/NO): NO